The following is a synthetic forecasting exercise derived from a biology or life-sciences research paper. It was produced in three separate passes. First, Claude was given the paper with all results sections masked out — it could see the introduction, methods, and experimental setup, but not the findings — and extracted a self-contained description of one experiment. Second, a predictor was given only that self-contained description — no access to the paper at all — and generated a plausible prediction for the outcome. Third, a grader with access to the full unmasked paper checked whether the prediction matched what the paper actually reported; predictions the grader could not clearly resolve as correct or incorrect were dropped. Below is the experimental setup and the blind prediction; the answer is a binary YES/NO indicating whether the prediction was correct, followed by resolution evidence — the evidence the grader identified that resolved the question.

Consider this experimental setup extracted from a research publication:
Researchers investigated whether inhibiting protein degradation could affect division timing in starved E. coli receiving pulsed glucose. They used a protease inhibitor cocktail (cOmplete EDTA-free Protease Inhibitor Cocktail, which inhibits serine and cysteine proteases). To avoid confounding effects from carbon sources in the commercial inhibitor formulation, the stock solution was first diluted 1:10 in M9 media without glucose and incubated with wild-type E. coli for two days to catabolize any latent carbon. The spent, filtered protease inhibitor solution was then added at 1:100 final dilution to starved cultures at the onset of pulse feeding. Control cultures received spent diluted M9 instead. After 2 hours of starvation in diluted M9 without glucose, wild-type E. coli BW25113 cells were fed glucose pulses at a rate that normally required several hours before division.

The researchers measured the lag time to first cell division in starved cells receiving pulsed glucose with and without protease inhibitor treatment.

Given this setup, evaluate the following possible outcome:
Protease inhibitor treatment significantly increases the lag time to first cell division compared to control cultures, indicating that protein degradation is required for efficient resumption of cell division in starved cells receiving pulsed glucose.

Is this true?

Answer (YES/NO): NO